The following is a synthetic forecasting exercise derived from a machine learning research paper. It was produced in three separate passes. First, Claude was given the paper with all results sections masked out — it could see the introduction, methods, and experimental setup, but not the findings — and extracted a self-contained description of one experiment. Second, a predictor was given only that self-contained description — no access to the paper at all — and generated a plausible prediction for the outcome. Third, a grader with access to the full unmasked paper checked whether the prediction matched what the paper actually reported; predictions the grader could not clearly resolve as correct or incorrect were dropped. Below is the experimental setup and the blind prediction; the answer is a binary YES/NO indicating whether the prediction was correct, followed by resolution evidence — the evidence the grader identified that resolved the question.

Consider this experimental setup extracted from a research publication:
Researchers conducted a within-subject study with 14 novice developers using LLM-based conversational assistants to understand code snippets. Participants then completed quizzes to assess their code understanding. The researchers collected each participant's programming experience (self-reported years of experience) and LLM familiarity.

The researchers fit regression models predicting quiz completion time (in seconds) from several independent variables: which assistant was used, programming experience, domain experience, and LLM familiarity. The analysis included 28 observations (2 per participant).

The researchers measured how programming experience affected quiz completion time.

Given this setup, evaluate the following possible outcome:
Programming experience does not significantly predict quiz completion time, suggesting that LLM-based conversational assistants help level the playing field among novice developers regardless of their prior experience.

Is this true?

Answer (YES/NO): NO